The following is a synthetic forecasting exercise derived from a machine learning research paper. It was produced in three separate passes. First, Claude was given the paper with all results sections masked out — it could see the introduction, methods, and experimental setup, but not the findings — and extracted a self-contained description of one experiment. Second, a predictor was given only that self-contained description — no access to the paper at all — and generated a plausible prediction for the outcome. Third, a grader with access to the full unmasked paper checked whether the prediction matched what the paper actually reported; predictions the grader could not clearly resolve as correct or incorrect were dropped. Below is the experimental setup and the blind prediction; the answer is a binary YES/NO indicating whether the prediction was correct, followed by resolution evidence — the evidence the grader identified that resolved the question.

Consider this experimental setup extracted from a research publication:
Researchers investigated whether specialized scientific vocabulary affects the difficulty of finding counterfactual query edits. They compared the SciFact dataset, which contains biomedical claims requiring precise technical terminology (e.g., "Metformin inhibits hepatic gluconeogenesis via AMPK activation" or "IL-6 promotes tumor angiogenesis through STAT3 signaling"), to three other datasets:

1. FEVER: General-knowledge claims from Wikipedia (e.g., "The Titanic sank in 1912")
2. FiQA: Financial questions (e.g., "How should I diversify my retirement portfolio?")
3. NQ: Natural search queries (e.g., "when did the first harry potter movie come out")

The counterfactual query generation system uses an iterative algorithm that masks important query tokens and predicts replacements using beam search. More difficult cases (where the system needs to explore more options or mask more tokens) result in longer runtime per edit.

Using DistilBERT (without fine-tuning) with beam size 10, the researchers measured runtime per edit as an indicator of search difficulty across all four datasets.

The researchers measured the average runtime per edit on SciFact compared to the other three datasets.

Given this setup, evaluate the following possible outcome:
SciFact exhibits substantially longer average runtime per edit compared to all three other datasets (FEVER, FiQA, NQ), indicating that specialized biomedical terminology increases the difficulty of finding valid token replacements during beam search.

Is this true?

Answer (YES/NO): NO